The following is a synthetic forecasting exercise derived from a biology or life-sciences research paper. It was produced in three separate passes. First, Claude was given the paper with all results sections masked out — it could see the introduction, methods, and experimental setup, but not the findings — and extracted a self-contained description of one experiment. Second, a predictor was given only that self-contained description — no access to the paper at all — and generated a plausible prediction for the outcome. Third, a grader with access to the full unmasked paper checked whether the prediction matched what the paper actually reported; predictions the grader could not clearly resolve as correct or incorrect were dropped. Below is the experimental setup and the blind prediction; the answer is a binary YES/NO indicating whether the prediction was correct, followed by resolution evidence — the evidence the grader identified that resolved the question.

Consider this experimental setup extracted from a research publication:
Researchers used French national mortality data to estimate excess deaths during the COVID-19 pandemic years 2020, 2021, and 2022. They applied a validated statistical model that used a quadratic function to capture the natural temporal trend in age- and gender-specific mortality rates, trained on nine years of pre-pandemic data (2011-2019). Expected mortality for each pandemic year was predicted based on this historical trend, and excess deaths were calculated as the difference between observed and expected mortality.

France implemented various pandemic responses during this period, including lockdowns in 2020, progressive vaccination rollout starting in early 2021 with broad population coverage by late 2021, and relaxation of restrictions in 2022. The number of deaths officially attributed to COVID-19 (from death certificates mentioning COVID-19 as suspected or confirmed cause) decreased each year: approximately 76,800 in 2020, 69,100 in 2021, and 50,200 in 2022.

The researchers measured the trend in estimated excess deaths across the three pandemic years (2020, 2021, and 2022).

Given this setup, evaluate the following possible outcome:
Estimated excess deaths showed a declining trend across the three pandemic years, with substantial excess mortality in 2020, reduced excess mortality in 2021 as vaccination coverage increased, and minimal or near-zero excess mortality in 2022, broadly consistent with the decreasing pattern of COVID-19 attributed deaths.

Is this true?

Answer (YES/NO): NO